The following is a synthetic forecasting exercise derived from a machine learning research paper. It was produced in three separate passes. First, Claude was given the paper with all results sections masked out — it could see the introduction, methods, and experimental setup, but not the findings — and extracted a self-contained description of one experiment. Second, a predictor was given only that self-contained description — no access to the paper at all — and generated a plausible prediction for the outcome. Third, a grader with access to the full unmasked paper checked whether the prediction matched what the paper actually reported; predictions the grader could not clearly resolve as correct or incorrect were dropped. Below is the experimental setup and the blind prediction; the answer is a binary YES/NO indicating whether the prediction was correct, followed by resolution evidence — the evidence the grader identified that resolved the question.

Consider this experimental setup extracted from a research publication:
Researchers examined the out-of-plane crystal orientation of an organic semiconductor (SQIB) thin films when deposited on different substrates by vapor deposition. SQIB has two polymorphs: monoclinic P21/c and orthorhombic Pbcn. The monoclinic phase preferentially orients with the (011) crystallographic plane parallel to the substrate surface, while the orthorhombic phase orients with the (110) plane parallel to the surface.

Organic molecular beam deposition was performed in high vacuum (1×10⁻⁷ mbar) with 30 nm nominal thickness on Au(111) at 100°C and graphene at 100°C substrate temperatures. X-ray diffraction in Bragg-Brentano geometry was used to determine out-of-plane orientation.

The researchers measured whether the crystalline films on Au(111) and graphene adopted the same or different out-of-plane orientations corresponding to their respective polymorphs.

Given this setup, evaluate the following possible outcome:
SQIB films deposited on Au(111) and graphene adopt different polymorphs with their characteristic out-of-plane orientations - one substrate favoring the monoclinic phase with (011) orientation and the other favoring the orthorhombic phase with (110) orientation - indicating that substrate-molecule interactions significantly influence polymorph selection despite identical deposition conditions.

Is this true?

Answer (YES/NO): YES